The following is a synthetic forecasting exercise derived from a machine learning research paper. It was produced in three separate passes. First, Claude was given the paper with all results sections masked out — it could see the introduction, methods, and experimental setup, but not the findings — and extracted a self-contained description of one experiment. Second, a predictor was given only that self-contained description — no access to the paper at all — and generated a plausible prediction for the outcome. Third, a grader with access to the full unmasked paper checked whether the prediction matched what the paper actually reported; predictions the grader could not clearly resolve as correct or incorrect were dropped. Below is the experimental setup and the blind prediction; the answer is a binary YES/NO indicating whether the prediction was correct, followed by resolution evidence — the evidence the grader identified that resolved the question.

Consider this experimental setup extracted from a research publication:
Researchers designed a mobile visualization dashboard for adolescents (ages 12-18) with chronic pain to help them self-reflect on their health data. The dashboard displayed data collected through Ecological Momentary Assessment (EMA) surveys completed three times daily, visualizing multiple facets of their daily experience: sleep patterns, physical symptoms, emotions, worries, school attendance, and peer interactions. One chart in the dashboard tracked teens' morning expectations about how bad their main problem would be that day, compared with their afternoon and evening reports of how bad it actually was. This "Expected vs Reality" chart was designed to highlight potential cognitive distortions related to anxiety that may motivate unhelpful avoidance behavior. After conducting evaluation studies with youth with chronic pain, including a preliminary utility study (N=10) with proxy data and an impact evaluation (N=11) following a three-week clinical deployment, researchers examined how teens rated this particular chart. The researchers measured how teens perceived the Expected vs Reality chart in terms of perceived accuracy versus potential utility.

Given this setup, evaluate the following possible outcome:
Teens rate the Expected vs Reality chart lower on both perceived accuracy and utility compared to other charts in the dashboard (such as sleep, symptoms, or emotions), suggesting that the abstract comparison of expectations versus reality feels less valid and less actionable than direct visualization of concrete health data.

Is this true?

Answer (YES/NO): NO